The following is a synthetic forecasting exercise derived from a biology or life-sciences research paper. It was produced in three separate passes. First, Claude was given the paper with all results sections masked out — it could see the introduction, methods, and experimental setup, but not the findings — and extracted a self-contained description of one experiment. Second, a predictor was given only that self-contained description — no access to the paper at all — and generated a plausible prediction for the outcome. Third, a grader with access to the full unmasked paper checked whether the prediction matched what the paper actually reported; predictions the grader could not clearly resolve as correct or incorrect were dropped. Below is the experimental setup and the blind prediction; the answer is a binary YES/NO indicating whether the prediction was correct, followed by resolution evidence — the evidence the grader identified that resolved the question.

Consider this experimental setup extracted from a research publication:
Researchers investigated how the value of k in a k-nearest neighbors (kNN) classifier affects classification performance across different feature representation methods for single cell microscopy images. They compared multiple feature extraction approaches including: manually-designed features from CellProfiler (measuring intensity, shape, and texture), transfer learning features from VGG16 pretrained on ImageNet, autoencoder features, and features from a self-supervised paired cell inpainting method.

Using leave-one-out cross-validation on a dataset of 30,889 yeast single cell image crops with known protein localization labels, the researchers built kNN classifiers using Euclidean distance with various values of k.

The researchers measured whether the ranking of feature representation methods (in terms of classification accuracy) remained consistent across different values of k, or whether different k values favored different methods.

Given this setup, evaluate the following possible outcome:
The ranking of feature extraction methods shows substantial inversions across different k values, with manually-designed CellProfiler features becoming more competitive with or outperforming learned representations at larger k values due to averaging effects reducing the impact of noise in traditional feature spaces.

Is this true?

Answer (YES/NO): NO